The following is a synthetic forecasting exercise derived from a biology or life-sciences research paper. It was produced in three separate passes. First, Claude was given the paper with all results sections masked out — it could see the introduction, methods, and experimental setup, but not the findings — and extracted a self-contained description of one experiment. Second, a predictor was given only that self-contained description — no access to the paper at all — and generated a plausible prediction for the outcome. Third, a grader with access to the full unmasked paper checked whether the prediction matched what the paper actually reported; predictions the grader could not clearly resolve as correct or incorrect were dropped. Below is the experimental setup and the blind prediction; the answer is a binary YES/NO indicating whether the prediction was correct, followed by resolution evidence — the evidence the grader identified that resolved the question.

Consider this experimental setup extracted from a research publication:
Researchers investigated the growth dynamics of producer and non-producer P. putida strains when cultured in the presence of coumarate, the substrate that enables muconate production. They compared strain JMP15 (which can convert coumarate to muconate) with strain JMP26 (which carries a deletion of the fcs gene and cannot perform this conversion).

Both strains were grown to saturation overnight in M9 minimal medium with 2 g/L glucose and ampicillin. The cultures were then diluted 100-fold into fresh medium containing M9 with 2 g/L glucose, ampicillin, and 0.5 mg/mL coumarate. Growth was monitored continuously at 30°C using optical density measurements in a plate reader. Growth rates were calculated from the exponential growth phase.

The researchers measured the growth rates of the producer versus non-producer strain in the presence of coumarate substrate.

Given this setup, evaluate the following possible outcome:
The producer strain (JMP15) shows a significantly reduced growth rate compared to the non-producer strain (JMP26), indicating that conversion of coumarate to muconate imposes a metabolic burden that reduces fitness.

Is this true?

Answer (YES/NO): YES